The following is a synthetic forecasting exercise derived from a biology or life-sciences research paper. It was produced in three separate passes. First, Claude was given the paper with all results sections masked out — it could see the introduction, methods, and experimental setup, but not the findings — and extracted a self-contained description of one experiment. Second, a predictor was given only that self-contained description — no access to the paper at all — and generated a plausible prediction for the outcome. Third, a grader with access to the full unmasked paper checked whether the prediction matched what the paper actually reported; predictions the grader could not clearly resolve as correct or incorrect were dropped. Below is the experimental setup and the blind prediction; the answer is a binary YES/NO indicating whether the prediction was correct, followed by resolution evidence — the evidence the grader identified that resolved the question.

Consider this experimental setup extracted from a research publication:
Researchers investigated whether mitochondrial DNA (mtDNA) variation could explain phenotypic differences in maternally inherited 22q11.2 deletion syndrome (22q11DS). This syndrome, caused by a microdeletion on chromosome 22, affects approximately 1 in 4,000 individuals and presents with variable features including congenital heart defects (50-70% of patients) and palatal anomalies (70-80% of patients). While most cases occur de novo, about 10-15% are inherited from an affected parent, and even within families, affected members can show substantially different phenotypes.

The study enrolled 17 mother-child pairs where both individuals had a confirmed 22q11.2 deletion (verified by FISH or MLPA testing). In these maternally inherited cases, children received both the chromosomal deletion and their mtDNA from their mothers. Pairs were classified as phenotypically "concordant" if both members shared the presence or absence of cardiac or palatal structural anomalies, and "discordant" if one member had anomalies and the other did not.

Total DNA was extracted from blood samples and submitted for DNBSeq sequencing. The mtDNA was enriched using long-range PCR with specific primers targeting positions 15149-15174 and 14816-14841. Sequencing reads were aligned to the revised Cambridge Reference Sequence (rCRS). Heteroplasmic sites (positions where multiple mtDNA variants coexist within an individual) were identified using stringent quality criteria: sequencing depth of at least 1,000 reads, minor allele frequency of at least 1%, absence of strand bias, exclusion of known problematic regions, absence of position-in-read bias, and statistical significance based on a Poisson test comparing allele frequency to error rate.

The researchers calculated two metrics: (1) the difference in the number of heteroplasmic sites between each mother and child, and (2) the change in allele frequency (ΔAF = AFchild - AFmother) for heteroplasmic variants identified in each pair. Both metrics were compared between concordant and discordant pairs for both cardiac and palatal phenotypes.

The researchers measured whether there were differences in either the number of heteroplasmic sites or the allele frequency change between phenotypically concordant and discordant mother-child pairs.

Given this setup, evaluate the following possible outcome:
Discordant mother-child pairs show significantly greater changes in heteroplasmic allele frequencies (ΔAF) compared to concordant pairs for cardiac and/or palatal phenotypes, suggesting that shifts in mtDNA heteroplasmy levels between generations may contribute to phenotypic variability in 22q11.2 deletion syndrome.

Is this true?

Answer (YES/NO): NO